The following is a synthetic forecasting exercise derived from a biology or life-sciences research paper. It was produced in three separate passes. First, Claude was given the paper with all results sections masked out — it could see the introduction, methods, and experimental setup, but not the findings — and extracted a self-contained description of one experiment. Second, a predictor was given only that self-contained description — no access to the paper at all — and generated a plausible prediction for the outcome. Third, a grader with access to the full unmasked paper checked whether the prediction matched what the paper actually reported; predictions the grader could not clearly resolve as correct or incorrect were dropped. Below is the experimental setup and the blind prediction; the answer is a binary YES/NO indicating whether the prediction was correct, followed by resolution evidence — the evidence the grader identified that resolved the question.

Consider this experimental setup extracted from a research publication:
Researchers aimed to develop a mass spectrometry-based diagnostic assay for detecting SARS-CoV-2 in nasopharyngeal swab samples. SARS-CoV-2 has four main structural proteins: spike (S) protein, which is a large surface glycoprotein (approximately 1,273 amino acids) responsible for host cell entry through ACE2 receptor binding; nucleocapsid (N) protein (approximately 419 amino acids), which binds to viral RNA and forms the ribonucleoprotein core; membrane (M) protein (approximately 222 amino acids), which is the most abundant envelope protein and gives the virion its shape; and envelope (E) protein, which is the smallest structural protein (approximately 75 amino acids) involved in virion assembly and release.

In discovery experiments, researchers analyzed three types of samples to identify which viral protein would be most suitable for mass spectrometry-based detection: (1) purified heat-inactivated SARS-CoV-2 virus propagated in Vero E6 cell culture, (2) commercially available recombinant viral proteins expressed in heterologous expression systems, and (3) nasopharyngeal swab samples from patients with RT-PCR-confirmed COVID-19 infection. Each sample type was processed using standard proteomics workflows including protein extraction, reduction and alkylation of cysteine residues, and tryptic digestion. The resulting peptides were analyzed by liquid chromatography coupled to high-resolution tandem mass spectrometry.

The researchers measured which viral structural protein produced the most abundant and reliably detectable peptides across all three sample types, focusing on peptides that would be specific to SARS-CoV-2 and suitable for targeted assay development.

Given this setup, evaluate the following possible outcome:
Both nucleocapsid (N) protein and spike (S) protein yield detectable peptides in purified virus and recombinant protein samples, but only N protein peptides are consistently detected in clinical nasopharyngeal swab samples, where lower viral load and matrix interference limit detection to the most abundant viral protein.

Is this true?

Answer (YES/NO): NO